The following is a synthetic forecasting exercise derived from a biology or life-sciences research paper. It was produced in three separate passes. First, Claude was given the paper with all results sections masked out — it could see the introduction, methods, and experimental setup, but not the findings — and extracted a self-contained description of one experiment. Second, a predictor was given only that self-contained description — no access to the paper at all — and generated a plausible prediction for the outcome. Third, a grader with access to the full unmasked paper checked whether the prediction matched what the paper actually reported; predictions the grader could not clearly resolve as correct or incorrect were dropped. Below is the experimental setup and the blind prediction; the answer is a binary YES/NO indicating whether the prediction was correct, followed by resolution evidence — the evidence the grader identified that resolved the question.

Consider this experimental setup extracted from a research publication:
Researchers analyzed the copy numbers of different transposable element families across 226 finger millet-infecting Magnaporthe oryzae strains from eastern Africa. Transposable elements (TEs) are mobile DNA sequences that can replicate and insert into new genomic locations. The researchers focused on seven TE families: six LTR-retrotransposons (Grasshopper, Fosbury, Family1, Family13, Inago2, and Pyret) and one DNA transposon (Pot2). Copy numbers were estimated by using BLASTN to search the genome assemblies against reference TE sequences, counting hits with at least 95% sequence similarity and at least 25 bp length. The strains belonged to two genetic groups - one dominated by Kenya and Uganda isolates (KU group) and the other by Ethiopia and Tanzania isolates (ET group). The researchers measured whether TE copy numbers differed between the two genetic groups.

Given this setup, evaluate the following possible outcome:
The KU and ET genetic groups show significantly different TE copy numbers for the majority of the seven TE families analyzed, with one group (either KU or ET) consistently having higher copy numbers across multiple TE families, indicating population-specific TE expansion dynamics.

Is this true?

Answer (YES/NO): YES